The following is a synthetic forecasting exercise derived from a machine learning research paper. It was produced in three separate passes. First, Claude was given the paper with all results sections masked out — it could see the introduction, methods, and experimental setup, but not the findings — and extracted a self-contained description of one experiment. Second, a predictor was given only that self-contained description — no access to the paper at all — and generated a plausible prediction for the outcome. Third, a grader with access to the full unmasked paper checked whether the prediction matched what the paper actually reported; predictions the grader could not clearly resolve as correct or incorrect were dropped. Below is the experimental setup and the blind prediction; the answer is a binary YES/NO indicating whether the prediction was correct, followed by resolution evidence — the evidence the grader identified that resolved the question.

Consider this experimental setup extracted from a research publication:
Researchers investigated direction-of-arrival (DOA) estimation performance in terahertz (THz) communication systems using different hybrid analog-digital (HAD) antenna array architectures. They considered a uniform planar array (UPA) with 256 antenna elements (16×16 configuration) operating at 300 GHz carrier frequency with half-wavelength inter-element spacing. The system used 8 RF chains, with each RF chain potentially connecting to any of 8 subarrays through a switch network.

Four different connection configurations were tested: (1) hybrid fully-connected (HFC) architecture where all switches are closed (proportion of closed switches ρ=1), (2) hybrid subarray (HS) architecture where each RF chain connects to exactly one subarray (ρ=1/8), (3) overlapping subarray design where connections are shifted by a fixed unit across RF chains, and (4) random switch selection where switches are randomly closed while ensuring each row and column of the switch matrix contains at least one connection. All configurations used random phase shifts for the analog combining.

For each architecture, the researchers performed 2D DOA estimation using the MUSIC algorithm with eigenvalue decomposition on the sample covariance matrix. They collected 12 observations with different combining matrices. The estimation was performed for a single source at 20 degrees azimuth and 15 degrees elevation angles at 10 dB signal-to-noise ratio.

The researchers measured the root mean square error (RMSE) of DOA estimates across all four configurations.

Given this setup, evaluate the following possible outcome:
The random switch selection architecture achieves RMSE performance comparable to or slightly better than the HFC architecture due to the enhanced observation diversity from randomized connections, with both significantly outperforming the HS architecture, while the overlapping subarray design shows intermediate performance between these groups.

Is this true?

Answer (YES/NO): NO